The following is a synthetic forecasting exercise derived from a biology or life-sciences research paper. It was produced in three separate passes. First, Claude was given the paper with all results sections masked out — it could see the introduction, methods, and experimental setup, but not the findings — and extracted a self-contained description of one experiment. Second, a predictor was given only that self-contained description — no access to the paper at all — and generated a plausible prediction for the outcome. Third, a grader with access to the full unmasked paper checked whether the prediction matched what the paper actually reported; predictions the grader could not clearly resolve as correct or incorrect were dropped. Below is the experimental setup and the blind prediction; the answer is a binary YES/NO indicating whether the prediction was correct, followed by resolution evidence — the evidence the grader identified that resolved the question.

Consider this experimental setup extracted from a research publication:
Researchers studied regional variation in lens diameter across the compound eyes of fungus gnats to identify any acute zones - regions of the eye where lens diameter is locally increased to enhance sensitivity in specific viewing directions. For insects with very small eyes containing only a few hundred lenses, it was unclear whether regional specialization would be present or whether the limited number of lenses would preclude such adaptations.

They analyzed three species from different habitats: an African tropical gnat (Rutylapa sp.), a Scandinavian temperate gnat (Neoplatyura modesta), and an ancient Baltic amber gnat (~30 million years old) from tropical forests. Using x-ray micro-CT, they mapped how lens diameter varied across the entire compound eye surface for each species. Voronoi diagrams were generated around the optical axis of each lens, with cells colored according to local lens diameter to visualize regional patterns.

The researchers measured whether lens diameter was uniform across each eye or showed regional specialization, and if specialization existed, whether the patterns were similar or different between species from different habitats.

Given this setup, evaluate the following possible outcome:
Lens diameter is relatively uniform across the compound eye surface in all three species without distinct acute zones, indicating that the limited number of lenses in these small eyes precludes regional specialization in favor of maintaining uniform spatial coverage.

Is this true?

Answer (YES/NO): NO